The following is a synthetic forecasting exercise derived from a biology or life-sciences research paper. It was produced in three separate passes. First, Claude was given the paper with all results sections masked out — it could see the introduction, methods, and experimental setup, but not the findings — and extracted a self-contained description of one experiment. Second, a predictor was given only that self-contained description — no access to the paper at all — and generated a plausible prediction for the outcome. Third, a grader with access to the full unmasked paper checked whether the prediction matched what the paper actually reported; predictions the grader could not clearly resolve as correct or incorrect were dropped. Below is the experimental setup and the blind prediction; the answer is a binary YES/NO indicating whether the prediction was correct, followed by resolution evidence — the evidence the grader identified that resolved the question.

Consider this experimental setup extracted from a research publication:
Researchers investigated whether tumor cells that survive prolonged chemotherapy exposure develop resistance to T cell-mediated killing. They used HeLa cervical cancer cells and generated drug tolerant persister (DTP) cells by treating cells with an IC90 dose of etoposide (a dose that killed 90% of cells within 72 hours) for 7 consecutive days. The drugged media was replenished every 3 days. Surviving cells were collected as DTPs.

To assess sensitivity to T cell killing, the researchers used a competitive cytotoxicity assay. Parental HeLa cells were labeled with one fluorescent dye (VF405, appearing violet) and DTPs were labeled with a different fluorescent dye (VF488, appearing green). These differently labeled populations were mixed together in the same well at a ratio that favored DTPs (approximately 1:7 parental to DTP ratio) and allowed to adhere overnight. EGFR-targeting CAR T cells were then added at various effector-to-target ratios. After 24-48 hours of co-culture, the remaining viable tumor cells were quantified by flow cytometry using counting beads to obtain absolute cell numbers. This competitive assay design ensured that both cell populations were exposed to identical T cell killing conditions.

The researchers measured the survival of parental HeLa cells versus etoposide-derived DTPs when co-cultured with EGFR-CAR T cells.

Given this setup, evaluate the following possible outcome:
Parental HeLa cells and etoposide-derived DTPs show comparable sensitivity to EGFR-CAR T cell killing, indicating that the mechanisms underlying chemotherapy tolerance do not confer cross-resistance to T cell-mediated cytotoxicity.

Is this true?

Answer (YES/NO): NO